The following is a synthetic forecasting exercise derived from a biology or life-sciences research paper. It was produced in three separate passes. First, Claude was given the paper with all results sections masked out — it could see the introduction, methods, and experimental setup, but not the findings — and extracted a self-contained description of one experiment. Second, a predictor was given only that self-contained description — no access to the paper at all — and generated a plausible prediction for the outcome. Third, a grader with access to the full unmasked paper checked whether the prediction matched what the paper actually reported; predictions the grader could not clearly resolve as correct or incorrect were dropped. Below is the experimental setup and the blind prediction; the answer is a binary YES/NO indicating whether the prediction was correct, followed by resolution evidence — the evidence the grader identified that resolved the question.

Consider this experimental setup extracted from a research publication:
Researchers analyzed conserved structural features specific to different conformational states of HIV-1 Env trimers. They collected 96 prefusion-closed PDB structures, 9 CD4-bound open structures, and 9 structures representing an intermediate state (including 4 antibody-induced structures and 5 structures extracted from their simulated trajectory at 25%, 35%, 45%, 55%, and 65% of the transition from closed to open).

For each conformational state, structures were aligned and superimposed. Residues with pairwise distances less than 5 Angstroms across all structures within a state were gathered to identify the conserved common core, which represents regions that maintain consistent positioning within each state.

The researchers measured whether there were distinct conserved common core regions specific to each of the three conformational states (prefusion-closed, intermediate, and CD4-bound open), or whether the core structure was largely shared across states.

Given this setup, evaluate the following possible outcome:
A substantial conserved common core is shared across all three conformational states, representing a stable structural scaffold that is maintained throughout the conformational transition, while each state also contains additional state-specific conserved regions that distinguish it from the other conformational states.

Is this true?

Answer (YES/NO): YES